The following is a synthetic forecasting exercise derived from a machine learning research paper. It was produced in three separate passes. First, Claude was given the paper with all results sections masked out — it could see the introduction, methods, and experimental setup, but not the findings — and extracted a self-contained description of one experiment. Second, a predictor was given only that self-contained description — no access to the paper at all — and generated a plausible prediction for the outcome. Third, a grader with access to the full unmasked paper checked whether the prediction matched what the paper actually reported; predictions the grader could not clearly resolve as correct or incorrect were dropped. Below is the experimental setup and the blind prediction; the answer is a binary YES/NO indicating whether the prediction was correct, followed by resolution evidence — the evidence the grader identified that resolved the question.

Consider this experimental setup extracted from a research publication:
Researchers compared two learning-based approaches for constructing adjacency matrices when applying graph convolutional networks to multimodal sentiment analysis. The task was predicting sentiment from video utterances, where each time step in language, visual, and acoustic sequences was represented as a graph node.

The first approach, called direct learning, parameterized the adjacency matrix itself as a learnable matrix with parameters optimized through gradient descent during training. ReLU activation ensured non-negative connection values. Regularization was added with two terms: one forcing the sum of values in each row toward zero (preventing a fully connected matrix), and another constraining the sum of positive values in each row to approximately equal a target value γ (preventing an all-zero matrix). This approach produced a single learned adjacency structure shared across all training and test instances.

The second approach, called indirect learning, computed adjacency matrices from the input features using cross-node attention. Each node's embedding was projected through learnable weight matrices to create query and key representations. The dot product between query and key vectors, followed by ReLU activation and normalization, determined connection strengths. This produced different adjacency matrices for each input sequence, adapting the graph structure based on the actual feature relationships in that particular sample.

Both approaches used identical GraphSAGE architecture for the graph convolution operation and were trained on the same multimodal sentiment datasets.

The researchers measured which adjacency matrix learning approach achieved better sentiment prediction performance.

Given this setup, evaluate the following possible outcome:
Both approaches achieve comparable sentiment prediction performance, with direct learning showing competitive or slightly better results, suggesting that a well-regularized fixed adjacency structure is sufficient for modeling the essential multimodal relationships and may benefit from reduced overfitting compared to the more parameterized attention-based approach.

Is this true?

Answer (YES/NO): NO